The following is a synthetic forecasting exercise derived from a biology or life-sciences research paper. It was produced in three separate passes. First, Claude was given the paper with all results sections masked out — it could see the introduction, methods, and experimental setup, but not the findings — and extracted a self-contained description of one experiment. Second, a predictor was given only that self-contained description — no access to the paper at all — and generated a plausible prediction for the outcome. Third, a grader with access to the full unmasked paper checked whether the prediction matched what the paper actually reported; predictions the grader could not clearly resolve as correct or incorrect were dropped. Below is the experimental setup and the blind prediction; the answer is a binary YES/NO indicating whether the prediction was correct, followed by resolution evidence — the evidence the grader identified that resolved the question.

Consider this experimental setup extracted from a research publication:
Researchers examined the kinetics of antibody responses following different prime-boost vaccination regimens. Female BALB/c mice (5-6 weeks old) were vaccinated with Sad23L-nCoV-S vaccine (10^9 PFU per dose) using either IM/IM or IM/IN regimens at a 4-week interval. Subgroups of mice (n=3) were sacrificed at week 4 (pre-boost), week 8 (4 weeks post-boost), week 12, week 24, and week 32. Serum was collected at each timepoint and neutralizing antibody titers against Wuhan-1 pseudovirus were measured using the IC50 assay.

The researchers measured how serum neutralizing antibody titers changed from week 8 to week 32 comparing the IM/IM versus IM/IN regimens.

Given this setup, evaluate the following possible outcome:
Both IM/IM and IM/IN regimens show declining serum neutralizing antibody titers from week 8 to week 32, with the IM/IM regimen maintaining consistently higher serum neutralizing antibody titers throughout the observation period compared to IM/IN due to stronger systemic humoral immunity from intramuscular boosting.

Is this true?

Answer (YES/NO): NO